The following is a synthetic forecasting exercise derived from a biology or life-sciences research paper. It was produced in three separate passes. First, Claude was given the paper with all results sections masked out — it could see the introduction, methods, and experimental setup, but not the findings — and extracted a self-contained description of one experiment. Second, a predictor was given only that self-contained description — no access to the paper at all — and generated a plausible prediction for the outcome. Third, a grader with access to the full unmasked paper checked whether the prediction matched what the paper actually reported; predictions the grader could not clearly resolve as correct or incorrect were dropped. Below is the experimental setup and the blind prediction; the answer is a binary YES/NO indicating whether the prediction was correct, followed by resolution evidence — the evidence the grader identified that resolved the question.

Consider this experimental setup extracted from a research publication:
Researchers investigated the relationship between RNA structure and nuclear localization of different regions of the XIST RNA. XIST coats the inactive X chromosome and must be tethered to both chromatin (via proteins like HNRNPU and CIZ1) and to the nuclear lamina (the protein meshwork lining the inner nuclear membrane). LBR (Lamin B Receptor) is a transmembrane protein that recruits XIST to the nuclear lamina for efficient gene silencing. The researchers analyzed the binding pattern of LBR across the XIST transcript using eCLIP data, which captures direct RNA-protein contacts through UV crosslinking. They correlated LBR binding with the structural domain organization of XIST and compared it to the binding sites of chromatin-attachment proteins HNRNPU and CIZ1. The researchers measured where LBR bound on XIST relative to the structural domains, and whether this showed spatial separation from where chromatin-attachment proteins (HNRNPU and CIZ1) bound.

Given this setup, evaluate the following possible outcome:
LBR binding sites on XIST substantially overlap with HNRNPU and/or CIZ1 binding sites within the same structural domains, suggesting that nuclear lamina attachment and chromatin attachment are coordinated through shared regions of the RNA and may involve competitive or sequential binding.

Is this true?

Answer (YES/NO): NO